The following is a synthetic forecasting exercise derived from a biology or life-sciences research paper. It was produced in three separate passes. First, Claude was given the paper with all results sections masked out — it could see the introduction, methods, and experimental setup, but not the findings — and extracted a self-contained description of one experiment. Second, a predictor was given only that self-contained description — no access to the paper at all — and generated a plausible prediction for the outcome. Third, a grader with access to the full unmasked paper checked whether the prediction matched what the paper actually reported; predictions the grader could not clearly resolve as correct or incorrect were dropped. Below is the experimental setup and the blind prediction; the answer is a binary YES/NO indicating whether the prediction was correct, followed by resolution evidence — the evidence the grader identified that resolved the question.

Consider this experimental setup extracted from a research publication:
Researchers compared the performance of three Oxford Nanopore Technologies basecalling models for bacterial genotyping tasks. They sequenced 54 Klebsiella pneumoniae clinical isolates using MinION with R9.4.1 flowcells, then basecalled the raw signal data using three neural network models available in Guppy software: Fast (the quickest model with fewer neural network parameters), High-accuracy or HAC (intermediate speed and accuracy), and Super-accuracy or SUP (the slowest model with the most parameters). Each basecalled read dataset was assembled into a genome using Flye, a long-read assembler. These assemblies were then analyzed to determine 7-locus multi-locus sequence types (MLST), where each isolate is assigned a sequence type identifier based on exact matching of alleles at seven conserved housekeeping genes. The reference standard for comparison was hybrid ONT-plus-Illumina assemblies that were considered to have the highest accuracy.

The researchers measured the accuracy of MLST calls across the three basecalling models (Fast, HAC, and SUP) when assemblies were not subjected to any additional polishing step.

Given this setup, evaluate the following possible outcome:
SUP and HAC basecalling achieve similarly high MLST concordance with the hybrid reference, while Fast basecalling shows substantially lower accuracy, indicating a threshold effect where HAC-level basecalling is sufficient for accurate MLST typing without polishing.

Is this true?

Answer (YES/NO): NO